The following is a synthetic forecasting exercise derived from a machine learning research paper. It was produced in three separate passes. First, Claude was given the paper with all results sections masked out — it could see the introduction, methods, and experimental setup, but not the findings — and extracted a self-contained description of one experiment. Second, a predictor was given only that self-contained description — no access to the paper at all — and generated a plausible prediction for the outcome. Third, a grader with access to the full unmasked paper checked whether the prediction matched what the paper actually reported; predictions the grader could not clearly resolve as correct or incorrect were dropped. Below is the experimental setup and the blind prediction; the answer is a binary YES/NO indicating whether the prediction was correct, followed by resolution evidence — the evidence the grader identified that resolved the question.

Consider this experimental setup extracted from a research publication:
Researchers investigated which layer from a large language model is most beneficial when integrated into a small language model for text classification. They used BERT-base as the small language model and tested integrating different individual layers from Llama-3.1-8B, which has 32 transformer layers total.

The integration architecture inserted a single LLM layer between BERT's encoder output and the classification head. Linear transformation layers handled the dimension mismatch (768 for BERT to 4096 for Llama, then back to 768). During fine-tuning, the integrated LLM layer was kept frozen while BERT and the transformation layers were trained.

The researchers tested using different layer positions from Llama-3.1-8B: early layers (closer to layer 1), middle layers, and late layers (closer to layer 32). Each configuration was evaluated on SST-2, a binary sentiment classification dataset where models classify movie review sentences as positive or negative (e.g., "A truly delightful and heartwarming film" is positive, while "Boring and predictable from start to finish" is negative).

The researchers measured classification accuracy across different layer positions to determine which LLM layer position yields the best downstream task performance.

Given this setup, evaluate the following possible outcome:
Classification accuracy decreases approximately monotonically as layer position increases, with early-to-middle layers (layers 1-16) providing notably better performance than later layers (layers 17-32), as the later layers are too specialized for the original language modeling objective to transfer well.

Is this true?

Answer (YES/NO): NO